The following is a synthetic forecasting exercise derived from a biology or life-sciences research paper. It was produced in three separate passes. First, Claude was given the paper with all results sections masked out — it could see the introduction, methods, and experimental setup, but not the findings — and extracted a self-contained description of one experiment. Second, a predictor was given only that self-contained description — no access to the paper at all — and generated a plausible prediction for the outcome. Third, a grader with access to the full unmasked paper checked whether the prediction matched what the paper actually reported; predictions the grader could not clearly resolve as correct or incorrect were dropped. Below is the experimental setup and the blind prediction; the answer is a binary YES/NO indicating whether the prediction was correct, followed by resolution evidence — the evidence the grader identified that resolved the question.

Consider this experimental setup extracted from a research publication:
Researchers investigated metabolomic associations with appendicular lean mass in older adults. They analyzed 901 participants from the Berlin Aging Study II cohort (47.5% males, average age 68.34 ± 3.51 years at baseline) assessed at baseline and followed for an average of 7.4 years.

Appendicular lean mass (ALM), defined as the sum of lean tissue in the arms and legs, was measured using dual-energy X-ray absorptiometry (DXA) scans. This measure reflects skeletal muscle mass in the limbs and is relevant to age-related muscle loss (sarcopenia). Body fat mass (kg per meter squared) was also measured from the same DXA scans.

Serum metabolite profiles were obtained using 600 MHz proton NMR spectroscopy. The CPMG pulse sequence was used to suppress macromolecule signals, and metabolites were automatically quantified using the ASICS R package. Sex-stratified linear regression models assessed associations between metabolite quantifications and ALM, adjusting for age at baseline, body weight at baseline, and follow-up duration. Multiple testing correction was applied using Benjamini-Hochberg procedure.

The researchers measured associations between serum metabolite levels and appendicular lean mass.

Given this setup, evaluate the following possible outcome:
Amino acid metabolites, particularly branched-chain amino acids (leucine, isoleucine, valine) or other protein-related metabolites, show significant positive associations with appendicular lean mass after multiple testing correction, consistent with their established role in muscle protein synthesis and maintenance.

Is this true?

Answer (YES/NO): NO